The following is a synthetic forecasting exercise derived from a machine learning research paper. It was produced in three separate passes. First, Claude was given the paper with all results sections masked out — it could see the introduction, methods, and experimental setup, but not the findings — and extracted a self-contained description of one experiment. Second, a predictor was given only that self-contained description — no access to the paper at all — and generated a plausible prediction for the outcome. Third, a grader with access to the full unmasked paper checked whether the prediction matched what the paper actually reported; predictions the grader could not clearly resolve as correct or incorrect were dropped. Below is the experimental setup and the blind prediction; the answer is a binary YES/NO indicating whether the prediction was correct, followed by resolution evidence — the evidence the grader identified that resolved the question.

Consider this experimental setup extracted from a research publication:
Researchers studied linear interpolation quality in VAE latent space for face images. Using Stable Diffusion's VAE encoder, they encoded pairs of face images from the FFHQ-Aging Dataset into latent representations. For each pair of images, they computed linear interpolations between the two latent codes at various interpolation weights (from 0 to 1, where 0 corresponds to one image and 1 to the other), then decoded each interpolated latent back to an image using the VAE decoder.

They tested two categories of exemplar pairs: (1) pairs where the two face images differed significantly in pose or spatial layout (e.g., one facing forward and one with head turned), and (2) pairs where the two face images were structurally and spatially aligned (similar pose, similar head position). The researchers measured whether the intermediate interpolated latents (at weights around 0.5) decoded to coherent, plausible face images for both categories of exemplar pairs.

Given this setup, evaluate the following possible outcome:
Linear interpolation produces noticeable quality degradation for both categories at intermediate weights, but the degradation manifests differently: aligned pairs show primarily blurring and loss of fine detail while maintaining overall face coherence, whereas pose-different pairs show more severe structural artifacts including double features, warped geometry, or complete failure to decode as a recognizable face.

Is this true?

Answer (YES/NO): NO